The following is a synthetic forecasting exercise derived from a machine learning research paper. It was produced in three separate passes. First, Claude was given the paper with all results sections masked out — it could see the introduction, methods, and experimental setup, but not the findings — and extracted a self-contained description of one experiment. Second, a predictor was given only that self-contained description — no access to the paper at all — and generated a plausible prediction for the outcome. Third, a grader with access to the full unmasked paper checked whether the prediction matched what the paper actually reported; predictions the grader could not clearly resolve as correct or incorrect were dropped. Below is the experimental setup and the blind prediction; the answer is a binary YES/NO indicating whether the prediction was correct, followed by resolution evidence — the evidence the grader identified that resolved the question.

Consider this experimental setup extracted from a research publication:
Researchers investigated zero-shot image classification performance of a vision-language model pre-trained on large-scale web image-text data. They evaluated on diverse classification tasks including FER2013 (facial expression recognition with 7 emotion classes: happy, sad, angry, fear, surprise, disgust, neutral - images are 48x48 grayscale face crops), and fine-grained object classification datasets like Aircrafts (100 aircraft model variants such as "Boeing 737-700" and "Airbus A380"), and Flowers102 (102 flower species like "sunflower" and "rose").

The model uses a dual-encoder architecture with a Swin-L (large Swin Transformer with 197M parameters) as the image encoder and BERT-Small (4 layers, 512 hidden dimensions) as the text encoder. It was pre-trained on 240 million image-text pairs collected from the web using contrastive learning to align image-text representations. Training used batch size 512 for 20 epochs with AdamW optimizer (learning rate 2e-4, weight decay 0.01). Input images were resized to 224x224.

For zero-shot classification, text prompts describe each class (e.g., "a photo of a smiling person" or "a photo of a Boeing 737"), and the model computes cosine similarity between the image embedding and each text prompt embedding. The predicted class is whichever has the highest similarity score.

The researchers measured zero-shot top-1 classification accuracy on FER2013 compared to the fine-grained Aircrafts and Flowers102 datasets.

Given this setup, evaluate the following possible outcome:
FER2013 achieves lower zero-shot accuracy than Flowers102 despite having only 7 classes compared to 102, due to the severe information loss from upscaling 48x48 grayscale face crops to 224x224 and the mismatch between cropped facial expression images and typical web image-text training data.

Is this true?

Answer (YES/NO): YES